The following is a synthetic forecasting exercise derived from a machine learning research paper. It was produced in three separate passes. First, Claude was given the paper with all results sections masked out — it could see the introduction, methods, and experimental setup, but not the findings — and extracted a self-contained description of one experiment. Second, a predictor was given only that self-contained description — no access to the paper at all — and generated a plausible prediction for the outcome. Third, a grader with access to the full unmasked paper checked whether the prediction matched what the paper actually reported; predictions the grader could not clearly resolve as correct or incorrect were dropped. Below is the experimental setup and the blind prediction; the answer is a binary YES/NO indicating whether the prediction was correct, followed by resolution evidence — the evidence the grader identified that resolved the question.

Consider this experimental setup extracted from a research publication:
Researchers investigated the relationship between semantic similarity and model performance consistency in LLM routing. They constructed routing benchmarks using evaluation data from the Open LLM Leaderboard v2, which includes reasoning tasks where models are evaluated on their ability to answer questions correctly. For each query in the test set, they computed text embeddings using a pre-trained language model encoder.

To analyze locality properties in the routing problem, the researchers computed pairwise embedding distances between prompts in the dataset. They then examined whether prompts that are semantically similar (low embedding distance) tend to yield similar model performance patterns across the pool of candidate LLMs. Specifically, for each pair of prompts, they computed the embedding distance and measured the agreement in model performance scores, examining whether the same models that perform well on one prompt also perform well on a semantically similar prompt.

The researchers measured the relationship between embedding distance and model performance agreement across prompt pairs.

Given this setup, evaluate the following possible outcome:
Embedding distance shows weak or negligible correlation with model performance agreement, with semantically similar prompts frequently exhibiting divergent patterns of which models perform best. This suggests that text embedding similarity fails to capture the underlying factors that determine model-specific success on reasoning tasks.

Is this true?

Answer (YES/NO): NO